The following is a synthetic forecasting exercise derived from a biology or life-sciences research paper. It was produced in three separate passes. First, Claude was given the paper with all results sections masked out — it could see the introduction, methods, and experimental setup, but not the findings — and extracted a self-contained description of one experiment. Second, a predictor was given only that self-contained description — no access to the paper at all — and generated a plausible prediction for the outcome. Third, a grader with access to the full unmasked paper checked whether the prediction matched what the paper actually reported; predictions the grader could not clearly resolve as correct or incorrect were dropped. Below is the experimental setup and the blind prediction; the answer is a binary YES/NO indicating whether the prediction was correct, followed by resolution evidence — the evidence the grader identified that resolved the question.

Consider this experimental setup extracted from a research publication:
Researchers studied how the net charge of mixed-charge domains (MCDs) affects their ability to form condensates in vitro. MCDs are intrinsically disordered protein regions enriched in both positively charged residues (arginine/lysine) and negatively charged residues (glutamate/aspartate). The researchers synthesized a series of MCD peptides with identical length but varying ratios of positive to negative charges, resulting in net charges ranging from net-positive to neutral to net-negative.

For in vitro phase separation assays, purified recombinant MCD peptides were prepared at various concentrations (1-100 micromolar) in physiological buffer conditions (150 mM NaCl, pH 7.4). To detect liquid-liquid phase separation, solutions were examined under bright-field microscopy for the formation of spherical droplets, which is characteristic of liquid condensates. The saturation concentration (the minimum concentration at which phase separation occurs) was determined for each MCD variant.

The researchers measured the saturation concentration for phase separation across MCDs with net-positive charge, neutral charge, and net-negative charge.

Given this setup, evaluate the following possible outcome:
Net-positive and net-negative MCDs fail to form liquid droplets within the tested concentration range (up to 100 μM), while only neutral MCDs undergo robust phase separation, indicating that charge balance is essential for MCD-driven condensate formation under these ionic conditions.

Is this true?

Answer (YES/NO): NO